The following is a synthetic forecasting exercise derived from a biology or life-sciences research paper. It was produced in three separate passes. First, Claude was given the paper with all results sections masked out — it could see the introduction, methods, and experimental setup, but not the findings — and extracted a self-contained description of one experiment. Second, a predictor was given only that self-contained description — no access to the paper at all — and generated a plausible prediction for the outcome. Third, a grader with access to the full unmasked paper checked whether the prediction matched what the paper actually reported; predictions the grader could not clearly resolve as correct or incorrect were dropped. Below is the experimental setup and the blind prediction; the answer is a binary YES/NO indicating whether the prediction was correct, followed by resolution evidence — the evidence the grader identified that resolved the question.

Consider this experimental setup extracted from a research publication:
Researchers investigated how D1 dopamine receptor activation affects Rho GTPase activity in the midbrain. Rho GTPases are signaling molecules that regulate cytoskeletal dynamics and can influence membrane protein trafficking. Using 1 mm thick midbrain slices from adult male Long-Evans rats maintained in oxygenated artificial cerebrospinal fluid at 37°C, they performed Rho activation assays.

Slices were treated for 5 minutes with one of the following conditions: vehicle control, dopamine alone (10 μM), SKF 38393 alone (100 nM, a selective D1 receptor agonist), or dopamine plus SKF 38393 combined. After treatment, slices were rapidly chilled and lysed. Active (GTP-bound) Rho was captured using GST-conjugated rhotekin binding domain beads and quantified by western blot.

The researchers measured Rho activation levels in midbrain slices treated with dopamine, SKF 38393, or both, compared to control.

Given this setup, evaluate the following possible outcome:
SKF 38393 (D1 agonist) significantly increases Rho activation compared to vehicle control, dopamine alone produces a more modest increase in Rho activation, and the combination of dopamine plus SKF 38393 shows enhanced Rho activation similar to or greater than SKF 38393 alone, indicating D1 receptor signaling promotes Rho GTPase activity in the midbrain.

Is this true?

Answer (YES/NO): NO